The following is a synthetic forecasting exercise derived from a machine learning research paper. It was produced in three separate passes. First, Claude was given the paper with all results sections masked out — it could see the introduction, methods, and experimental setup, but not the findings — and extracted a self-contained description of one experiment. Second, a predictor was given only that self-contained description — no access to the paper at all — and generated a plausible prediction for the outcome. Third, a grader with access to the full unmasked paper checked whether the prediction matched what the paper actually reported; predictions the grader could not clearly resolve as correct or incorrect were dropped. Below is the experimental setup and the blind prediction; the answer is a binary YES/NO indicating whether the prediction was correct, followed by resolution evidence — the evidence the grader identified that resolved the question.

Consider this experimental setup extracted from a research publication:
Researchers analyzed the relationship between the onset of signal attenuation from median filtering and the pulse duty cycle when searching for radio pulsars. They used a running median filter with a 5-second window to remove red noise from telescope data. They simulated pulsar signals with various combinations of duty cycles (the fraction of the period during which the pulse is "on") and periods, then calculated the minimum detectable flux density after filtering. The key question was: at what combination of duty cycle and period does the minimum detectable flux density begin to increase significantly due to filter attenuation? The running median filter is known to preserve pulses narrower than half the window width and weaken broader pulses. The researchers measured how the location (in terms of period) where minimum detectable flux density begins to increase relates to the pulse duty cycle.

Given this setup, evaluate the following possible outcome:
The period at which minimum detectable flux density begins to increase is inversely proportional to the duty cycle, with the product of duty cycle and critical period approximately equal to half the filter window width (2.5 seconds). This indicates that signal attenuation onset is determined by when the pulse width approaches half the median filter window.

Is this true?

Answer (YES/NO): YES